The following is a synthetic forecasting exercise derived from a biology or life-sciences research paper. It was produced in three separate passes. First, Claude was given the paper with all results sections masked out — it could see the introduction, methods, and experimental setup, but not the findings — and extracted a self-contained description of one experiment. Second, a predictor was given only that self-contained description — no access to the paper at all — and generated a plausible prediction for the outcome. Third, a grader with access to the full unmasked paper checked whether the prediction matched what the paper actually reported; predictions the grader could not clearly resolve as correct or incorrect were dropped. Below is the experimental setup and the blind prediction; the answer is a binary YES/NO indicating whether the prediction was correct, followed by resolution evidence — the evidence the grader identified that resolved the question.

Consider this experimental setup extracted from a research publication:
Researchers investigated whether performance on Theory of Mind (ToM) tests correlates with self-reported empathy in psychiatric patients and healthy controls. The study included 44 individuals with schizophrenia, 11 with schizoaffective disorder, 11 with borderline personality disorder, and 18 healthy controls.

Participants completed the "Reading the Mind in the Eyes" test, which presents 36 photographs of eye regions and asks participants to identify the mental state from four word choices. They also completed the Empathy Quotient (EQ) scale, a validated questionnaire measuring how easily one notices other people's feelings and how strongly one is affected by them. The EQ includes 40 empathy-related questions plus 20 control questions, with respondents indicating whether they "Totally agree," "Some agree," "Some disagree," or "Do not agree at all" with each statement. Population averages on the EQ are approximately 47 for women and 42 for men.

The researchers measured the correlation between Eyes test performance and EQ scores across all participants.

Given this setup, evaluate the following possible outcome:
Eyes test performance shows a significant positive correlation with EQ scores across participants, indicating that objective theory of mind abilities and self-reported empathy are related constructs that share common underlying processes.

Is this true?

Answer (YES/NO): YES